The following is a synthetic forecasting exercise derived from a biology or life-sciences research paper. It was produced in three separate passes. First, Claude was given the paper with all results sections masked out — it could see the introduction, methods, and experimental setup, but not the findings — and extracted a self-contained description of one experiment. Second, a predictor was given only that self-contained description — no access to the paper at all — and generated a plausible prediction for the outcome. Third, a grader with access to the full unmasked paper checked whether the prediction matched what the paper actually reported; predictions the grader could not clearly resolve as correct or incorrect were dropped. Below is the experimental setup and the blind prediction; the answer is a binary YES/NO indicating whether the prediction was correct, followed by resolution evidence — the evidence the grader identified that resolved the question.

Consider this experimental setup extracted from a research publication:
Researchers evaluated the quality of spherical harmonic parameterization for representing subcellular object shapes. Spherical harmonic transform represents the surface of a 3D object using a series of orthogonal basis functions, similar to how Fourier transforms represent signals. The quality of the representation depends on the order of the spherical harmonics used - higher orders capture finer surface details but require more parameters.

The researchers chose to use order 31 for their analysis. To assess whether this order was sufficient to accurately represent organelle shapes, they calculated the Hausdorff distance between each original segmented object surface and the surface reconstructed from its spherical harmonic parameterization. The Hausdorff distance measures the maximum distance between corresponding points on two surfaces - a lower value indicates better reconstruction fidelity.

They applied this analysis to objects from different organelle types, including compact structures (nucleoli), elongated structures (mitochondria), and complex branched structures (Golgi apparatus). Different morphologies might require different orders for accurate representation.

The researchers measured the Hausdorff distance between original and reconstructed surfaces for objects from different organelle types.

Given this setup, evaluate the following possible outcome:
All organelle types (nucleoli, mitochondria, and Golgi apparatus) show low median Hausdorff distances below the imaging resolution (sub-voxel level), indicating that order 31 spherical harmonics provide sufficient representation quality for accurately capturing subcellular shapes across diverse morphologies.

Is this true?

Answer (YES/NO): NO